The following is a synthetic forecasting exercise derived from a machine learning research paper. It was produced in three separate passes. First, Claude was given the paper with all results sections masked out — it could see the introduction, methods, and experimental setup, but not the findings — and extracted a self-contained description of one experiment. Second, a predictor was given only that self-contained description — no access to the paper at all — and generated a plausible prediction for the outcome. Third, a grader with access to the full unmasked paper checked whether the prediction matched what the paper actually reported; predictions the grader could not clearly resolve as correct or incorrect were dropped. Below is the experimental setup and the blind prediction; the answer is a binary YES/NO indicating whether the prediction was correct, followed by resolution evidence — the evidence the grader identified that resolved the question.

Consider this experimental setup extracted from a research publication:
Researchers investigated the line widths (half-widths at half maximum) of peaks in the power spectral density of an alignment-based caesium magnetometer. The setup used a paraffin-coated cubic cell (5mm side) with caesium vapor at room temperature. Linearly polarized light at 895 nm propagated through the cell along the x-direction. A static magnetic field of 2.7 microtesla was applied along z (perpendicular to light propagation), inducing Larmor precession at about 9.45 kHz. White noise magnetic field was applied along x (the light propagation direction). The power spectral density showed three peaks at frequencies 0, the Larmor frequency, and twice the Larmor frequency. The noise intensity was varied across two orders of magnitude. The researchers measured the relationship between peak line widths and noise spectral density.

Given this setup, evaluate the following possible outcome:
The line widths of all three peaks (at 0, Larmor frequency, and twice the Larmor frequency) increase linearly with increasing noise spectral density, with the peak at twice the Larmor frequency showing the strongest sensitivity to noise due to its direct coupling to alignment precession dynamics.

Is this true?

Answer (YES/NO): NO